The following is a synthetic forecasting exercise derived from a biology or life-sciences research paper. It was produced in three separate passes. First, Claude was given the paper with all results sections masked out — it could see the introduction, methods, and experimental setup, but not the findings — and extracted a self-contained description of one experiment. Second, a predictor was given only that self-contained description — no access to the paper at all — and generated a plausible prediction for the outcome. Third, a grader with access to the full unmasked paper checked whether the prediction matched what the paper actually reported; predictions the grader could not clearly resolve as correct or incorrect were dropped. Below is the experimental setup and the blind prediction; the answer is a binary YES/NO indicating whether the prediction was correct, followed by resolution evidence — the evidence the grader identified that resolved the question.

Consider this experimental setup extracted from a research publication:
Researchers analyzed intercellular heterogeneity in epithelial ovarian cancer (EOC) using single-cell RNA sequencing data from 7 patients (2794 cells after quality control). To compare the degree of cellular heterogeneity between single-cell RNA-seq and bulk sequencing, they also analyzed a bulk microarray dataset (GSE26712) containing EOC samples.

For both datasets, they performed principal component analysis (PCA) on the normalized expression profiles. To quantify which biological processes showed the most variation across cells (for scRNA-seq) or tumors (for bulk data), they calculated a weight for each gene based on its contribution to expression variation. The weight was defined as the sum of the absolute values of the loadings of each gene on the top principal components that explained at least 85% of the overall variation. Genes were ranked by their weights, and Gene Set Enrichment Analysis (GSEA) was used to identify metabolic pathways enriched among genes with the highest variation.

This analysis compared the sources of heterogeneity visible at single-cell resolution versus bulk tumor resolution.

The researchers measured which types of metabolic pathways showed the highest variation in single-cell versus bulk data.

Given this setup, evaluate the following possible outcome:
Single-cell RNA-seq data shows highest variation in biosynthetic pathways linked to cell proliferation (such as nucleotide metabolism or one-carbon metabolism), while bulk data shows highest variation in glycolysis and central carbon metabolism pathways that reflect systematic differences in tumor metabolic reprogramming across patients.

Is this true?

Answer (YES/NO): NO